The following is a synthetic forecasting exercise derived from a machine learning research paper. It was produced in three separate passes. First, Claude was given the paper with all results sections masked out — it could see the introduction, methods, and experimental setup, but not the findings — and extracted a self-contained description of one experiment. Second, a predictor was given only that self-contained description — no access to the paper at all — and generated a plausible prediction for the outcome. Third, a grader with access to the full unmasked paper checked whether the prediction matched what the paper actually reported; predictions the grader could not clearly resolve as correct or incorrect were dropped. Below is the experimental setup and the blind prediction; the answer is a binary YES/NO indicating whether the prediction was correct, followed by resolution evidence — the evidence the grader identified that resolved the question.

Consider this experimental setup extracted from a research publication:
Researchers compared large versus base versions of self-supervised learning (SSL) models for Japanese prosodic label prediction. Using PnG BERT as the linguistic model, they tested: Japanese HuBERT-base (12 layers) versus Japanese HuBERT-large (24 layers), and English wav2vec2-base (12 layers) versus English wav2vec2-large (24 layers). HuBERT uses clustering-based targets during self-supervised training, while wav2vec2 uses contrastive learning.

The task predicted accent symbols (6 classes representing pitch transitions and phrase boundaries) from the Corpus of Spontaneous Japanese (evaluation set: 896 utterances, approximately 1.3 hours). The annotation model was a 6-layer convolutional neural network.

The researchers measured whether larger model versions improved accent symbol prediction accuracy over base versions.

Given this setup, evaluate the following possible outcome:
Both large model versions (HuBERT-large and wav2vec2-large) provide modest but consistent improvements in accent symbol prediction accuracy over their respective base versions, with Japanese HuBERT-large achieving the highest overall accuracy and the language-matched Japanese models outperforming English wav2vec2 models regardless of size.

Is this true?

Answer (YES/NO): NO